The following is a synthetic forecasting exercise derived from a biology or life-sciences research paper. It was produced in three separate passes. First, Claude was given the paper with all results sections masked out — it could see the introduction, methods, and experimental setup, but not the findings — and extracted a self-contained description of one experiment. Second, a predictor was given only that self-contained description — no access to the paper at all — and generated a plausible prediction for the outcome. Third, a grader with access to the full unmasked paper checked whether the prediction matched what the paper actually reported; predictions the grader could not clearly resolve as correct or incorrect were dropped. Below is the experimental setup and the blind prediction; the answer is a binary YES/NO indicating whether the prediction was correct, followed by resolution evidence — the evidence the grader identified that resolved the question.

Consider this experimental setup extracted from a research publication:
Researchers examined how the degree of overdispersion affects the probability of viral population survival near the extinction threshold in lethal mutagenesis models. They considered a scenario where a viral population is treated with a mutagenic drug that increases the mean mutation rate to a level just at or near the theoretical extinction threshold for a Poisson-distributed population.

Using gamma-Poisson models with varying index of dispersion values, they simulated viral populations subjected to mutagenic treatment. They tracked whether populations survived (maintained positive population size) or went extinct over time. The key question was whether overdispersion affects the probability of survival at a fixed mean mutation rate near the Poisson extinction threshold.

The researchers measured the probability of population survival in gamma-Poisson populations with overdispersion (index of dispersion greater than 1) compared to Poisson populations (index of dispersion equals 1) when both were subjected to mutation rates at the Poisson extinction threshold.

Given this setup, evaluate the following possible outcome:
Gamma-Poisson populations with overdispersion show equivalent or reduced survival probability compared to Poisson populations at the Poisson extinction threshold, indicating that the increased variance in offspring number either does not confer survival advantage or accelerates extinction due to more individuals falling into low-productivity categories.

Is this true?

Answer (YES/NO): NO